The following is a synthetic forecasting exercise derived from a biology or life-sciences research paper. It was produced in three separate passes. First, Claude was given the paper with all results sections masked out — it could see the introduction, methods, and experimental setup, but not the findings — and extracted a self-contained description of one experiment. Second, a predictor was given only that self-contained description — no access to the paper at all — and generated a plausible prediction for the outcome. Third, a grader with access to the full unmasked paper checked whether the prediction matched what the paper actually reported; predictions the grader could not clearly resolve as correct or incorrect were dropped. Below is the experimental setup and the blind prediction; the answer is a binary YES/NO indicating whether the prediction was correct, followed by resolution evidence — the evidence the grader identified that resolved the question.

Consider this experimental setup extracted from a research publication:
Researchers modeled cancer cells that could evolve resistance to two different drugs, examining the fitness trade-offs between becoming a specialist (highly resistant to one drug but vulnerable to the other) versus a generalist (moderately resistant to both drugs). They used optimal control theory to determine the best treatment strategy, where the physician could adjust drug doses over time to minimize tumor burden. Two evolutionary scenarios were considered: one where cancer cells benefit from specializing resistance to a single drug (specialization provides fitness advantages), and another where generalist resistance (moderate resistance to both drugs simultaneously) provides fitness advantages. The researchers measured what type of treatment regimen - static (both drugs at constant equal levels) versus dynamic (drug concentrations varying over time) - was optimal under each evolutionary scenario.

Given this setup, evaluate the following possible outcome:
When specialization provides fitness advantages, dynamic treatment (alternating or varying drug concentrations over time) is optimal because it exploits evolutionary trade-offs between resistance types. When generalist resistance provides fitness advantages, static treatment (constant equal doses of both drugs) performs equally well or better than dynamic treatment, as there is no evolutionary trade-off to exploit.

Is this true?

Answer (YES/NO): NO